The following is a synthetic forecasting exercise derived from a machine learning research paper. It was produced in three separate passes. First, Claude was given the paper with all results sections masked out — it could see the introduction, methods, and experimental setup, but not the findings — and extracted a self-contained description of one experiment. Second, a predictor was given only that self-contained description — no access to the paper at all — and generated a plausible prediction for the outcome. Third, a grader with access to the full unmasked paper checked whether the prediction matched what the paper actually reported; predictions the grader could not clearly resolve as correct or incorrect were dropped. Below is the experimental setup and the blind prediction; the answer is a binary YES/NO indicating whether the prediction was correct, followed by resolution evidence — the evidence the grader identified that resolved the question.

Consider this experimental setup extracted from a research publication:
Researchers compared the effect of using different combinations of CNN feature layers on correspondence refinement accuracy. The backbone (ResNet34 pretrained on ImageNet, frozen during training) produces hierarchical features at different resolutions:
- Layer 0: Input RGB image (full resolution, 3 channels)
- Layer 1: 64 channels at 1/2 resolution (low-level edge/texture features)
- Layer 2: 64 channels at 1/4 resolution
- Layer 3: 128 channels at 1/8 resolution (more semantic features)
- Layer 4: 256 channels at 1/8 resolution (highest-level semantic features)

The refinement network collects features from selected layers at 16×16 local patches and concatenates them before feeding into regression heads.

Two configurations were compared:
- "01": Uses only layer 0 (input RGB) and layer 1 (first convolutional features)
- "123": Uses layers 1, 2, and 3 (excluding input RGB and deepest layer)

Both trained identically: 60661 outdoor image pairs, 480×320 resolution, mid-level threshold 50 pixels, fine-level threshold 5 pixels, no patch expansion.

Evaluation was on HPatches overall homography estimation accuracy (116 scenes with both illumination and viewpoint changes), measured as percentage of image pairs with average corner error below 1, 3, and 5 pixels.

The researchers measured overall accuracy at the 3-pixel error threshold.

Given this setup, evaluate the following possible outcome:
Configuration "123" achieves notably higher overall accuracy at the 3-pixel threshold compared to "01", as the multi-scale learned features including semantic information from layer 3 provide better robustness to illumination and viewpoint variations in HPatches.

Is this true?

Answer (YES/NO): NO